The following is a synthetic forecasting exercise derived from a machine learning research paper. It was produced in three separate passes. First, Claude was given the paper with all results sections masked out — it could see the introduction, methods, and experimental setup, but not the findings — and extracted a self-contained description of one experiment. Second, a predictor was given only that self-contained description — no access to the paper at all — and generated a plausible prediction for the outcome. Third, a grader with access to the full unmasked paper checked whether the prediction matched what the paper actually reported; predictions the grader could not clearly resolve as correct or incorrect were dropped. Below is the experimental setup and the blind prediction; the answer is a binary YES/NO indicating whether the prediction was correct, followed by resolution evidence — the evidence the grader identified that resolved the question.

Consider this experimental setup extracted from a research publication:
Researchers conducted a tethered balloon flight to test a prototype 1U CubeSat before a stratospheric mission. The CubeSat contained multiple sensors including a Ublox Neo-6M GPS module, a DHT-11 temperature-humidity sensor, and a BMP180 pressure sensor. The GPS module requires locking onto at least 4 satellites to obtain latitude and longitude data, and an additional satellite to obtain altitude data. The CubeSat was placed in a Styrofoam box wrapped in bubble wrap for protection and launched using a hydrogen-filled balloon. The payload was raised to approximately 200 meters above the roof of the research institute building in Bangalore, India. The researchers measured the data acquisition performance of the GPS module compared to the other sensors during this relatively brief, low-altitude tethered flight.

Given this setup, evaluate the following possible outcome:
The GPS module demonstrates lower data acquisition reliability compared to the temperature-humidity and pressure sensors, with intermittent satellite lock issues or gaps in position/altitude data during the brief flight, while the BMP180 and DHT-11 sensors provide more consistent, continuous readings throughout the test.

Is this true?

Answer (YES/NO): YES